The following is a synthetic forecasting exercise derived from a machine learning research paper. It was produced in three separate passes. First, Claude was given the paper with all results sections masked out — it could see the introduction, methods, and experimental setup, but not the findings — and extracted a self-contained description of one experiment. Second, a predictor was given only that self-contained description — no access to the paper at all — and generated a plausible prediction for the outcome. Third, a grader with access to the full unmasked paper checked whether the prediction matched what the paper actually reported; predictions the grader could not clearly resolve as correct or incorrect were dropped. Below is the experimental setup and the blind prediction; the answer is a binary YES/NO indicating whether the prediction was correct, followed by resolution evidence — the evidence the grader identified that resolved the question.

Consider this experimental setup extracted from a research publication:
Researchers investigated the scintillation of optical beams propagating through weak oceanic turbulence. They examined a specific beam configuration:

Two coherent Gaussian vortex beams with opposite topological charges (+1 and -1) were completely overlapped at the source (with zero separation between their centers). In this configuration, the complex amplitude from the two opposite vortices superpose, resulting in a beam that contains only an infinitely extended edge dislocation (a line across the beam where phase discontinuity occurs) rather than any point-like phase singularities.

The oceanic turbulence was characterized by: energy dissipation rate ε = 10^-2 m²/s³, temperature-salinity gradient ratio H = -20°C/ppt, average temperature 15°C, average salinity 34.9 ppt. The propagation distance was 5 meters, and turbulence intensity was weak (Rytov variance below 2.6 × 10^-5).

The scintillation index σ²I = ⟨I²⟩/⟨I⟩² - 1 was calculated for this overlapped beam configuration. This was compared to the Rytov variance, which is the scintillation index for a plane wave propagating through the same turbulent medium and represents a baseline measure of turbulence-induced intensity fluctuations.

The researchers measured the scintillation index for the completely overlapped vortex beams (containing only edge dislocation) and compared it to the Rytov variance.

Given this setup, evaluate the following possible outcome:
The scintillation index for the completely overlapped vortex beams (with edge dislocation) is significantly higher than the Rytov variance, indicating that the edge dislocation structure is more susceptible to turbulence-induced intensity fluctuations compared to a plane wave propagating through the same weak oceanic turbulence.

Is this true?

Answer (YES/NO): YES